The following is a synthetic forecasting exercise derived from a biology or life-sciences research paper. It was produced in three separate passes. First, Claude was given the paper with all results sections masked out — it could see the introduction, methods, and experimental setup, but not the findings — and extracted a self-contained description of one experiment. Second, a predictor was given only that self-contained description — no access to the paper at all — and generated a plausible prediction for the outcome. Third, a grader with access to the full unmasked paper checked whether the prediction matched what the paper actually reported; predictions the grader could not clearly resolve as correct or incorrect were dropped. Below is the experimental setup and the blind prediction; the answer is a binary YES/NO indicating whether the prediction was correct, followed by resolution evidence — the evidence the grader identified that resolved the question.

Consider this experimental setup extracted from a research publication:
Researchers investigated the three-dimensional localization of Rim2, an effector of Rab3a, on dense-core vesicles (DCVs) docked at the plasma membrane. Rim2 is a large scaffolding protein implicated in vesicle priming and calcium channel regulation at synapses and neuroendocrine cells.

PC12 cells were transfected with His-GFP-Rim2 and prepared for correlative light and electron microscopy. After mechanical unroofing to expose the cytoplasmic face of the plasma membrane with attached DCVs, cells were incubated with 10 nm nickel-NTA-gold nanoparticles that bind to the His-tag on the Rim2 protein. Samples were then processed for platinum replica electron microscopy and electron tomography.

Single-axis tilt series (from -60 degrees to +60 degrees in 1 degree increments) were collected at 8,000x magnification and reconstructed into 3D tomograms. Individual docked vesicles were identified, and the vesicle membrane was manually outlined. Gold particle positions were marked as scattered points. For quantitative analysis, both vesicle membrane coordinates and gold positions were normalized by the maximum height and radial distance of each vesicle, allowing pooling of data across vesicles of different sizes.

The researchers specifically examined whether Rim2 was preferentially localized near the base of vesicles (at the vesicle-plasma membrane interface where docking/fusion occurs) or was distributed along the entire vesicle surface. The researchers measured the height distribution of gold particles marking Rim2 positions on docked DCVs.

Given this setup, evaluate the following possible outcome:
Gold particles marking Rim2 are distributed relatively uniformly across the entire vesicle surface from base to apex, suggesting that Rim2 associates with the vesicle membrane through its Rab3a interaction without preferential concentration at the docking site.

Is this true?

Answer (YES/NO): YES